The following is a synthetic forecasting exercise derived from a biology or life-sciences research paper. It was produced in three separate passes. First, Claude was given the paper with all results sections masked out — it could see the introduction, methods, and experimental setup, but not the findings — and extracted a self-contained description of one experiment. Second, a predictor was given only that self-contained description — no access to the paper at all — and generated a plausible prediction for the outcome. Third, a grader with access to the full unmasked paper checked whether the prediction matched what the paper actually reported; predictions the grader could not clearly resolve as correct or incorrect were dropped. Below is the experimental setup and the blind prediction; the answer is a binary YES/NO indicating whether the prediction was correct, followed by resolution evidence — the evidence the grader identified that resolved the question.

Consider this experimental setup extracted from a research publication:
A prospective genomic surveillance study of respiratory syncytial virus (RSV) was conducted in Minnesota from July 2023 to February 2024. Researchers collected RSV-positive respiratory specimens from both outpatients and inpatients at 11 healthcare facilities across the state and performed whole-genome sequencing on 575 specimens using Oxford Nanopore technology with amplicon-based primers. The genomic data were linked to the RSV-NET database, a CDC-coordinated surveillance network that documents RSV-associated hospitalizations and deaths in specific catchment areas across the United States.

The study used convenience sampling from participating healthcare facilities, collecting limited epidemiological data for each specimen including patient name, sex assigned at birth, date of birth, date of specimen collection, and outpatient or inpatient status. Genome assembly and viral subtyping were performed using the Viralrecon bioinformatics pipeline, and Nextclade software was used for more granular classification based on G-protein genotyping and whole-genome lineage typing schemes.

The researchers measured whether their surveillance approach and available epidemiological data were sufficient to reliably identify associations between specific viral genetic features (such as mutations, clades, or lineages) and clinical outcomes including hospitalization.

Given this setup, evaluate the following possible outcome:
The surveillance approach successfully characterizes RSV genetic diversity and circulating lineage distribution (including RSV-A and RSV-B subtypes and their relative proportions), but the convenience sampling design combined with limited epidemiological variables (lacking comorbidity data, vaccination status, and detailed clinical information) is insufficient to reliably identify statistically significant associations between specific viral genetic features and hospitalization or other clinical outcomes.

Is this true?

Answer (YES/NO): YES